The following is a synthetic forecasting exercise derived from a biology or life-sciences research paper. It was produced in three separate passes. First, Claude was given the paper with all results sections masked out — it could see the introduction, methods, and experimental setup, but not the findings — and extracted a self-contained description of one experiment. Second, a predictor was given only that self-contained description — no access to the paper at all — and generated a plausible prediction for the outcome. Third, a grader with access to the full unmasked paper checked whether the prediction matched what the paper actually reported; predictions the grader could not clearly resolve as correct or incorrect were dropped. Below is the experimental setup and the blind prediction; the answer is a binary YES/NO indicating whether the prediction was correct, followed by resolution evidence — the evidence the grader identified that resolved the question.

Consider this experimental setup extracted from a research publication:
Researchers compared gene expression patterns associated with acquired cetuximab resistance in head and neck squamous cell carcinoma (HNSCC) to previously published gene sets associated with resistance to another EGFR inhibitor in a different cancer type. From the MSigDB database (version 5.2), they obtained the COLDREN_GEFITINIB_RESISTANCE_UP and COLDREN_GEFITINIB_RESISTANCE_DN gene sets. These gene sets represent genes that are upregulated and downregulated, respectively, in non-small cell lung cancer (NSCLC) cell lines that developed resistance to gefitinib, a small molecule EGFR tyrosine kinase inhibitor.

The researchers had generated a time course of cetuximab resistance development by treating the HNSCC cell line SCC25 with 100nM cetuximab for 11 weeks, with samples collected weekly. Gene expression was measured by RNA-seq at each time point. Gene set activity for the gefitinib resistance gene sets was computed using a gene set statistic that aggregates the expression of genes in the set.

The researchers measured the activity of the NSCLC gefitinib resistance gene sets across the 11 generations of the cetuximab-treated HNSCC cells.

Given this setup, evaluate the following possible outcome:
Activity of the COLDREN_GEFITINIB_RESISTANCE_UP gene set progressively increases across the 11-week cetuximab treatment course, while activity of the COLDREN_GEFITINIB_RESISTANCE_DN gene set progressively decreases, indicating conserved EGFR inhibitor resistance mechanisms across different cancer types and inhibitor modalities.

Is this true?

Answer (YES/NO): NO